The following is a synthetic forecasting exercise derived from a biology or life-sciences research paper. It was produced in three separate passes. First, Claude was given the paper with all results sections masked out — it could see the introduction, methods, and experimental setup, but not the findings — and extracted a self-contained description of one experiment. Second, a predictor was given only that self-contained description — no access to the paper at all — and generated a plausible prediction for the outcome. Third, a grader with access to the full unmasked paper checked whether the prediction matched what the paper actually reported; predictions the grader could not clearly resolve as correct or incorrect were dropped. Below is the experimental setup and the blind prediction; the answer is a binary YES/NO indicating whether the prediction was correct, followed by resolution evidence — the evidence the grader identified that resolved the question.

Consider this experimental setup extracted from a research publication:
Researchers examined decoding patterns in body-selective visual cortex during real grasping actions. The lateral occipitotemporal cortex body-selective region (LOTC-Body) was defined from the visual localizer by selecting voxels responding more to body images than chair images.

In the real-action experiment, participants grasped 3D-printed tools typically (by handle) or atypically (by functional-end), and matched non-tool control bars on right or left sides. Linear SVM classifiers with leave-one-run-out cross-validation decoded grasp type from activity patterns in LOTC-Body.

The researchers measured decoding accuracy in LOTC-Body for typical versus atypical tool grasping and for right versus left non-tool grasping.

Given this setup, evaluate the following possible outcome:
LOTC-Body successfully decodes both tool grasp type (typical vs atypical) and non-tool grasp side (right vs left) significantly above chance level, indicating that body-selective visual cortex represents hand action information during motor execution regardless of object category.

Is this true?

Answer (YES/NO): YES